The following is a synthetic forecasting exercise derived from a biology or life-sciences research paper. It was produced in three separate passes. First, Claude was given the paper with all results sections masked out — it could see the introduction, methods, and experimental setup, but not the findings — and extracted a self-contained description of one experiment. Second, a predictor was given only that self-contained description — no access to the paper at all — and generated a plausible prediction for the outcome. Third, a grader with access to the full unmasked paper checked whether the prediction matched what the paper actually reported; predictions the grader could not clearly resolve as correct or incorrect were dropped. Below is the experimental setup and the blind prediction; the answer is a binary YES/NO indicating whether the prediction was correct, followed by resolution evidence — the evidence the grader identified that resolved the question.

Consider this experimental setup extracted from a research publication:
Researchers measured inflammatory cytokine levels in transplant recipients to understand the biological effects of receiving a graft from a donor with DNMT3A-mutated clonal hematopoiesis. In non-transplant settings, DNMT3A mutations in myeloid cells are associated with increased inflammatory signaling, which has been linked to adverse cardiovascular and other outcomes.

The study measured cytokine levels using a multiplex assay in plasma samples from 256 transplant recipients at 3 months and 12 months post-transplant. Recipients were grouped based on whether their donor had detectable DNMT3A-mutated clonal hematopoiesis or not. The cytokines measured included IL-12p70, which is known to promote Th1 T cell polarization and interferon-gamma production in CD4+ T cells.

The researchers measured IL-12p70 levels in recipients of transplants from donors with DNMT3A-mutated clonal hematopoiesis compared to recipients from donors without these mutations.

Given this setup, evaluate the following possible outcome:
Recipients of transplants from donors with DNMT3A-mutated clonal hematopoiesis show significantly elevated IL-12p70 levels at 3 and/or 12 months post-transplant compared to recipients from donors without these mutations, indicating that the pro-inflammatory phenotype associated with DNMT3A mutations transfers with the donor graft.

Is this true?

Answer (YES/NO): YES